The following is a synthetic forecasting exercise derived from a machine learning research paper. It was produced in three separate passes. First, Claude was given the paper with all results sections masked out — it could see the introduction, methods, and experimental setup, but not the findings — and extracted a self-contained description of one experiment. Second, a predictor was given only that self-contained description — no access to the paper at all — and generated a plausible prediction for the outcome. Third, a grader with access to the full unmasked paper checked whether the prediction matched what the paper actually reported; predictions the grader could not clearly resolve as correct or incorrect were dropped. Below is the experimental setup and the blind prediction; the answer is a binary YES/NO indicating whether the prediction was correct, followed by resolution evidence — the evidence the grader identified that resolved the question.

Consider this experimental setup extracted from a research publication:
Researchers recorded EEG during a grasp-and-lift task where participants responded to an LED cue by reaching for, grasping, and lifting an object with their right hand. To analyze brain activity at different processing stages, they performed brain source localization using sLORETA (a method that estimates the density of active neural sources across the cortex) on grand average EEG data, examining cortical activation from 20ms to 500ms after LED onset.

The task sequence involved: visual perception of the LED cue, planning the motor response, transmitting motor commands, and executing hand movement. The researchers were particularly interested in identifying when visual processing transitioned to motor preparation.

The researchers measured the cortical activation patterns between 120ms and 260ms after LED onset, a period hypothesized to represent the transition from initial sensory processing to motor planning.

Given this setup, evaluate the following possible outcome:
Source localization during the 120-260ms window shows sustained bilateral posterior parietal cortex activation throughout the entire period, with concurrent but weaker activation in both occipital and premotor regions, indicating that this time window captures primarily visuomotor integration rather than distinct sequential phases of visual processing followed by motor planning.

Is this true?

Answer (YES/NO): NO